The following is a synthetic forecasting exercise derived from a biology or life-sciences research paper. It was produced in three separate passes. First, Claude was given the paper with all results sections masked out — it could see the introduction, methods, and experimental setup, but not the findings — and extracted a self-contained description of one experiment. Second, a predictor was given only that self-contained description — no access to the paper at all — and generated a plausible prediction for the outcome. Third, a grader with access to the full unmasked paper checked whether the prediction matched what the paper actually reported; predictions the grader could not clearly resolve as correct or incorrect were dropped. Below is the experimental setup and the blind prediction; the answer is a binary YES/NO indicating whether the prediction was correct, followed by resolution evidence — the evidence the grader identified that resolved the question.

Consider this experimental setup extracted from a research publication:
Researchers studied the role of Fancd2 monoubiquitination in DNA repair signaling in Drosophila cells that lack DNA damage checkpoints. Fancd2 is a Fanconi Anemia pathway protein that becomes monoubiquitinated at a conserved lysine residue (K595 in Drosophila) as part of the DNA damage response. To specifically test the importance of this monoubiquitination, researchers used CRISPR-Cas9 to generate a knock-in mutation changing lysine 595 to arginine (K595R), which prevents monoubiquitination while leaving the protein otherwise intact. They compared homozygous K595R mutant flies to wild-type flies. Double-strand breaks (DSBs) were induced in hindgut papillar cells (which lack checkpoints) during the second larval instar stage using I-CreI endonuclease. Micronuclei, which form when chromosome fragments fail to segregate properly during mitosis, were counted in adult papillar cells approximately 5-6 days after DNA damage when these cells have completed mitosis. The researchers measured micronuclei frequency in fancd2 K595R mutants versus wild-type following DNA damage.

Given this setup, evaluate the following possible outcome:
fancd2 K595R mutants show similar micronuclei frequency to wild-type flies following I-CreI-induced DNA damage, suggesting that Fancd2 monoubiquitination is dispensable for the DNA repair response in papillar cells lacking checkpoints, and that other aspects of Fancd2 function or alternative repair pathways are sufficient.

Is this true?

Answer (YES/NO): NO